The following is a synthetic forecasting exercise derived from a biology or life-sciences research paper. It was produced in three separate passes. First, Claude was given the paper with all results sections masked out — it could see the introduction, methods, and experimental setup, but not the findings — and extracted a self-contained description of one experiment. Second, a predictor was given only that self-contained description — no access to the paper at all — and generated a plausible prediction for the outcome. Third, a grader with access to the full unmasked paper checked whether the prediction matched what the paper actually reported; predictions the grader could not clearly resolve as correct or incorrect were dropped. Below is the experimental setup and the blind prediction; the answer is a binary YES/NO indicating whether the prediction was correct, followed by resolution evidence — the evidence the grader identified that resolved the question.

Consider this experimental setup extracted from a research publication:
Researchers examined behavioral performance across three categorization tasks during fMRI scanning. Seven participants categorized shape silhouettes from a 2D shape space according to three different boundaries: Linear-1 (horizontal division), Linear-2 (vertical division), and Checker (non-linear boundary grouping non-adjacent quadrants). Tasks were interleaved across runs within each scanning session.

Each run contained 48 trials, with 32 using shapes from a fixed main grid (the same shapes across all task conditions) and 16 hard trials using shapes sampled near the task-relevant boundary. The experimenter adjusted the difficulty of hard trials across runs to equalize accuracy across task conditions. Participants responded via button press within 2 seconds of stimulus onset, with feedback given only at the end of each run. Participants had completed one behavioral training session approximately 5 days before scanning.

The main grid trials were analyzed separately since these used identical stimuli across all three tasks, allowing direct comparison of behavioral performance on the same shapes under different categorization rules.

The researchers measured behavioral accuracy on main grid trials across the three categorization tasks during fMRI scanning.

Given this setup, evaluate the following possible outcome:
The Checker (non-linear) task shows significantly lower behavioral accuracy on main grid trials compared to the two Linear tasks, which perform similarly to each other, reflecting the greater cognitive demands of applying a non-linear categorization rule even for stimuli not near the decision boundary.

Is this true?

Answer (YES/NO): NO